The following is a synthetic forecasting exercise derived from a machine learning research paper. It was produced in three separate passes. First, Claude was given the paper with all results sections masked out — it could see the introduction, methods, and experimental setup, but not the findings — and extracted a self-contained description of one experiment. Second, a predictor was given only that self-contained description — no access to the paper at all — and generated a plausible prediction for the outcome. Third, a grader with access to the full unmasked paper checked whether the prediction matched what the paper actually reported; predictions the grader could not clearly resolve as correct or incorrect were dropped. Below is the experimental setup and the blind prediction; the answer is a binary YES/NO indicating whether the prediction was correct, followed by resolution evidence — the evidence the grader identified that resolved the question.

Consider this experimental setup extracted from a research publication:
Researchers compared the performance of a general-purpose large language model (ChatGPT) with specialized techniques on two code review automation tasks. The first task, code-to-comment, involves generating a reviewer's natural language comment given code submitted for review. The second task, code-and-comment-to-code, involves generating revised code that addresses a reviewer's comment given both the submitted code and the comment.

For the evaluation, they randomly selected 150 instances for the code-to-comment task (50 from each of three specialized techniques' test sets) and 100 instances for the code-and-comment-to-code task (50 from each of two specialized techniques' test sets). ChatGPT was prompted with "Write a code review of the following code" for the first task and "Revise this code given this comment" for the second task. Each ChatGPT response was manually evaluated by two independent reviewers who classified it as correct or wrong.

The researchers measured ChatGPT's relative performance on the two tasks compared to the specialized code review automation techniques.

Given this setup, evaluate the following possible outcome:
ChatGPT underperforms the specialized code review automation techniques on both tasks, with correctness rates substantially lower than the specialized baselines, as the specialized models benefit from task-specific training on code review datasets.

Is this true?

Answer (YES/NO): NO